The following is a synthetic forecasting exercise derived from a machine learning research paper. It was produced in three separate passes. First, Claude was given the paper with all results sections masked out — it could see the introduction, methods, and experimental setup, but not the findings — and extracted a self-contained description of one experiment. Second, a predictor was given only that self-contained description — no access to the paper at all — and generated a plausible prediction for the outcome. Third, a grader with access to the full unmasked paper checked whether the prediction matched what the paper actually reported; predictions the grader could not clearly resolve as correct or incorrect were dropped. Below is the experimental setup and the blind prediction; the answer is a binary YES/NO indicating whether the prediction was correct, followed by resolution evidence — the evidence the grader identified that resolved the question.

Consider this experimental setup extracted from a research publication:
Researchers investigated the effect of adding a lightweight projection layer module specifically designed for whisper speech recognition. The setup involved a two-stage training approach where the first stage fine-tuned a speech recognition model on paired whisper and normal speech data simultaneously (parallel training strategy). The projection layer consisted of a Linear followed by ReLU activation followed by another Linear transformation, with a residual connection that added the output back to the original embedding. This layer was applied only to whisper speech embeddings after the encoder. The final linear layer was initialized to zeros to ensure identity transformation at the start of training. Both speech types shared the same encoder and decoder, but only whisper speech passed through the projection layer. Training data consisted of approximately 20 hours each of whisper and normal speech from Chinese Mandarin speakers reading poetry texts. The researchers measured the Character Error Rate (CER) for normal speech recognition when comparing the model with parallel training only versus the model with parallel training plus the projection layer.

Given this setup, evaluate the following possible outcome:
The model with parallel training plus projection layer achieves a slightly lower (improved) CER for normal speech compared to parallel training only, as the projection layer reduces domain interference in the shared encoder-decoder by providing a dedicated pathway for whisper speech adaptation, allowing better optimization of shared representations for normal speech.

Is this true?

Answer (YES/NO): NO